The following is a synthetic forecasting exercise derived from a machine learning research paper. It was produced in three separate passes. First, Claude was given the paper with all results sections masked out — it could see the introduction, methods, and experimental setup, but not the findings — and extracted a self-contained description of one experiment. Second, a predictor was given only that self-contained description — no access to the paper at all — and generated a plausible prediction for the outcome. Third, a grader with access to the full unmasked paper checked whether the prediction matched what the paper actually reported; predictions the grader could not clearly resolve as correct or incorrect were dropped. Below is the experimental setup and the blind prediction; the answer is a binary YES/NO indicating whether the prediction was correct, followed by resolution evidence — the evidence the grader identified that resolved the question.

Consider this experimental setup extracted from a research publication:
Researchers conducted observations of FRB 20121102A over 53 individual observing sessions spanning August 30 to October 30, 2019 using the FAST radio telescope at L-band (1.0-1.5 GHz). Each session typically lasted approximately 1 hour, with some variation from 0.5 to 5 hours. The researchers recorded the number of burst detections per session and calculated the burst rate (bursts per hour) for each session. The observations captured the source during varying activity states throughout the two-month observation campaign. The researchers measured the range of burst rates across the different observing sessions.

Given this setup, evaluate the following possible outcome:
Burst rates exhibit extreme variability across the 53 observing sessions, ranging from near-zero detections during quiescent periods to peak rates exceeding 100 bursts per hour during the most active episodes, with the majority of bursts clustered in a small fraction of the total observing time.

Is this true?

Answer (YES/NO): YES